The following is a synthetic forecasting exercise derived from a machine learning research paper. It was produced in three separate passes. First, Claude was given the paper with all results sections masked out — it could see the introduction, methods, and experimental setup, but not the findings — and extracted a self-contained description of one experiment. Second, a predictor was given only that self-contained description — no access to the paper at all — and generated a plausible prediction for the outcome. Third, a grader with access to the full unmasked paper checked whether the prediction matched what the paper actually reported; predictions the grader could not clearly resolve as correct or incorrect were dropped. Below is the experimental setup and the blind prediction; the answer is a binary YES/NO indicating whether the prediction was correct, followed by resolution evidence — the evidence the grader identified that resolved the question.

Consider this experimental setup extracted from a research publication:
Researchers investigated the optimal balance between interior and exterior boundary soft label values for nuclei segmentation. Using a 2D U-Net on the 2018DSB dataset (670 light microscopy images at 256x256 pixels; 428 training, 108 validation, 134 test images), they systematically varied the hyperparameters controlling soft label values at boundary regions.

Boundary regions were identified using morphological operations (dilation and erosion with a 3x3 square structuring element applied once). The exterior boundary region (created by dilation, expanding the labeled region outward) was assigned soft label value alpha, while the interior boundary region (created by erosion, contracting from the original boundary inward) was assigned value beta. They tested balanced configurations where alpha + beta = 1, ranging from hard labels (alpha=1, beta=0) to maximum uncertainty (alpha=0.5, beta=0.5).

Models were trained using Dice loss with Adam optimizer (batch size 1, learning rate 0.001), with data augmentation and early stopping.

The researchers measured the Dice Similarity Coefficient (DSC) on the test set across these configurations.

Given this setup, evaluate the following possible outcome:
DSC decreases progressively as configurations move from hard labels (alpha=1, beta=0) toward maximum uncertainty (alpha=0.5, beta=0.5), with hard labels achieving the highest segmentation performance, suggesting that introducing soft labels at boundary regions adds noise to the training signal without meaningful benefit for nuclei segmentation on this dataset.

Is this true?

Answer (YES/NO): NO